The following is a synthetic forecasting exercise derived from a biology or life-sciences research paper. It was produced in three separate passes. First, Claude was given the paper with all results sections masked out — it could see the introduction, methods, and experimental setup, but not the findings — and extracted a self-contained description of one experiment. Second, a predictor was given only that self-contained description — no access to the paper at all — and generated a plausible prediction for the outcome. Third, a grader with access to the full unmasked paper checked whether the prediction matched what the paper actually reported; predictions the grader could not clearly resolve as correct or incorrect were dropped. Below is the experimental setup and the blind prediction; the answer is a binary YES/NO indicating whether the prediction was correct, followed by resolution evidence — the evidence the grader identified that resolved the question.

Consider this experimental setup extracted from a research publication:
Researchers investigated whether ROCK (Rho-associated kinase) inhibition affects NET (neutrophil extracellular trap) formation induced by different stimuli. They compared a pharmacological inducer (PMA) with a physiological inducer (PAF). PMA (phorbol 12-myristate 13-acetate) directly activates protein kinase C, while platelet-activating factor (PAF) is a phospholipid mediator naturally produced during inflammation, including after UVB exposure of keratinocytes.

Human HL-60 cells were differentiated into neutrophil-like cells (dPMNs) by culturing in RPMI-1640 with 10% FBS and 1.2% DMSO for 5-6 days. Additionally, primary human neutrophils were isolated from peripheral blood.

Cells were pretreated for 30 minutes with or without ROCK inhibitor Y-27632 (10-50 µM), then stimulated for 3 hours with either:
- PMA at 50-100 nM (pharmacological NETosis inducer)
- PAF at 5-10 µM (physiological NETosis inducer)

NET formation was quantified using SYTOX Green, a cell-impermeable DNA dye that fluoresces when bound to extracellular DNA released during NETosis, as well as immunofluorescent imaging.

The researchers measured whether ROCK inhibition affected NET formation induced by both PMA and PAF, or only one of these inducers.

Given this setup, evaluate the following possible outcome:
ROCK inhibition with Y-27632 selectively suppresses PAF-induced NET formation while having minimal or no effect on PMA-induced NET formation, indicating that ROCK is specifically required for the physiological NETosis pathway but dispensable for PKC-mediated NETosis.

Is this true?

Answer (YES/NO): NO